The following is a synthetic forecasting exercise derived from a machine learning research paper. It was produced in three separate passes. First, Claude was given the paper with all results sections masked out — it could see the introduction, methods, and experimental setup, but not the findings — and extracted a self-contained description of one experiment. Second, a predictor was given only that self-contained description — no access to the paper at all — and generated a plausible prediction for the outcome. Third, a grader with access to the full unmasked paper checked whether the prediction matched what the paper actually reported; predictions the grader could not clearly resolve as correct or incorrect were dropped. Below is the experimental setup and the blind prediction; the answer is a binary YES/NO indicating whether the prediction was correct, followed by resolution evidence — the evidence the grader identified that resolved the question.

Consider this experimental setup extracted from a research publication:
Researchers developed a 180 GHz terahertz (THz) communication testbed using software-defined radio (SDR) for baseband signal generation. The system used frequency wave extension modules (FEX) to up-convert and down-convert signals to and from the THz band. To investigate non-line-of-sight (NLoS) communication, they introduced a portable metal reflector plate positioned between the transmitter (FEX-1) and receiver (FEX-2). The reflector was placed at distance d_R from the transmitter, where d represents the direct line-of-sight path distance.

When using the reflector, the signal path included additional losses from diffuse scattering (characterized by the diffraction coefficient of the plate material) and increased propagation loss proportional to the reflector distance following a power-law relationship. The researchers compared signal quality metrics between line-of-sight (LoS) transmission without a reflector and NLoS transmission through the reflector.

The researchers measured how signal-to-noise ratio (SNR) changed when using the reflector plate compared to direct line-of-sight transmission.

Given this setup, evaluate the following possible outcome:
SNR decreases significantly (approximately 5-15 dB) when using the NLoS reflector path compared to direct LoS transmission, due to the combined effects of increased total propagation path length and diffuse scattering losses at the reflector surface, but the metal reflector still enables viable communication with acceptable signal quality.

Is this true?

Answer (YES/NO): NO